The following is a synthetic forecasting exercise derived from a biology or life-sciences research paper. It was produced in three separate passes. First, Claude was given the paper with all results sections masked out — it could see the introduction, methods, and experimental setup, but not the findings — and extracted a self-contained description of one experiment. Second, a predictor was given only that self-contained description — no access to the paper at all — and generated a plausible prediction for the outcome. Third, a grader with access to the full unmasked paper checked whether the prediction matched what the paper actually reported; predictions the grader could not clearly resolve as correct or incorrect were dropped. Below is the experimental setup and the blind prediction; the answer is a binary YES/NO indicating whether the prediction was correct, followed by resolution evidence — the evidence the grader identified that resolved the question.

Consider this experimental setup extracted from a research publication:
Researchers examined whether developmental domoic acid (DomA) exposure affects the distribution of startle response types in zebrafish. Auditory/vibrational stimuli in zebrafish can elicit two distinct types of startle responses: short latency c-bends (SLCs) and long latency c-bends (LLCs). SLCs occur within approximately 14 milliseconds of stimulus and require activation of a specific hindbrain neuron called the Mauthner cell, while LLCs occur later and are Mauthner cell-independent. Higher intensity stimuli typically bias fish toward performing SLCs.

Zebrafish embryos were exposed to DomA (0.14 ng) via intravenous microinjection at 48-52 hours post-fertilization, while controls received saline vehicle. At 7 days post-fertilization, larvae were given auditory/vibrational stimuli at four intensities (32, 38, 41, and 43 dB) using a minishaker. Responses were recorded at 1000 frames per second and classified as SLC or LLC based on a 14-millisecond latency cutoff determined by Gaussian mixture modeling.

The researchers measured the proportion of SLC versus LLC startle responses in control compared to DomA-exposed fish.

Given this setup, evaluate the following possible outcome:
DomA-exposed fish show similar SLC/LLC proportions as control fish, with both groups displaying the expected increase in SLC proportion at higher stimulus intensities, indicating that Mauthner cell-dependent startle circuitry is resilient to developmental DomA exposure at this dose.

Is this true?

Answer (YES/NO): NO